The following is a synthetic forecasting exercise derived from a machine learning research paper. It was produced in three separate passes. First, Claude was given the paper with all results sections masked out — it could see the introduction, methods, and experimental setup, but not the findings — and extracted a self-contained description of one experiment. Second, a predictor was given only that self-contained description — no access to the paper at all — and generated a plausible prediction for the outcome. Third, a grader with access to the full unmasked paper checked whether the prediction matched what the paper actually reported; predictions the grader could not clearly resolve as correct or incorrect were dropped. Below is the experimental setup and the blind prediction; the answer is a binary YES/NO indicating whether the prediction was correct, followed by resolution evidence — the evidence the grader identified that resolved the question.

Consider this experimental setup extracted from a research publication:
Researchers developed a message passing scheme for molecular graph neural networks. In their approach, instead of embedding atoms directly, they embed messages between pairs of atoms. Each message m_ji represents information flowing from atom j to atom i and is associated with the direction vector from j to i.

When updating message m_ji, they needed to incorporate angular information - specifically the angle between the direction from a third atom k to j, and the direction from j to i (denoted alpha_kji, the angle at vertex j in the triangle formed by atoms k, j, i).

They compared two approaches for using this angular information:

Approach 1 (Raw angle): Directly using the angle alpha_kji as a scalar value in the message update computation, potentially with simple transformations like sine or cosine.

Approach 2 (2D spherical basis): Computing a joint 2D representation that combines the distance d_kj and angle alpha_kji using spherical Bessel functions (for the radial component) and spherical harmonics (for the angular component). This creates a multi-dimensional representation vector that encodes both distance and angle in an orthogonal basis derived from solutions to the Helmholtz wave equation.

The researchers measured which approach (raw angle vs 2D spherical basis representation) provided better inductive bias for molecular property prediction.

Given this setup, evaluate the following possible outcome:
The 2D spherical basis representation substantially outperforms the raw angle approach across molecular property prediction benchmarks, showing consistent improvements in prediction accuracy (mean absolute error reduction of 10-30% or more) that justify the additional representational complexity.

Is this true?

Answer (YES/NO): NO